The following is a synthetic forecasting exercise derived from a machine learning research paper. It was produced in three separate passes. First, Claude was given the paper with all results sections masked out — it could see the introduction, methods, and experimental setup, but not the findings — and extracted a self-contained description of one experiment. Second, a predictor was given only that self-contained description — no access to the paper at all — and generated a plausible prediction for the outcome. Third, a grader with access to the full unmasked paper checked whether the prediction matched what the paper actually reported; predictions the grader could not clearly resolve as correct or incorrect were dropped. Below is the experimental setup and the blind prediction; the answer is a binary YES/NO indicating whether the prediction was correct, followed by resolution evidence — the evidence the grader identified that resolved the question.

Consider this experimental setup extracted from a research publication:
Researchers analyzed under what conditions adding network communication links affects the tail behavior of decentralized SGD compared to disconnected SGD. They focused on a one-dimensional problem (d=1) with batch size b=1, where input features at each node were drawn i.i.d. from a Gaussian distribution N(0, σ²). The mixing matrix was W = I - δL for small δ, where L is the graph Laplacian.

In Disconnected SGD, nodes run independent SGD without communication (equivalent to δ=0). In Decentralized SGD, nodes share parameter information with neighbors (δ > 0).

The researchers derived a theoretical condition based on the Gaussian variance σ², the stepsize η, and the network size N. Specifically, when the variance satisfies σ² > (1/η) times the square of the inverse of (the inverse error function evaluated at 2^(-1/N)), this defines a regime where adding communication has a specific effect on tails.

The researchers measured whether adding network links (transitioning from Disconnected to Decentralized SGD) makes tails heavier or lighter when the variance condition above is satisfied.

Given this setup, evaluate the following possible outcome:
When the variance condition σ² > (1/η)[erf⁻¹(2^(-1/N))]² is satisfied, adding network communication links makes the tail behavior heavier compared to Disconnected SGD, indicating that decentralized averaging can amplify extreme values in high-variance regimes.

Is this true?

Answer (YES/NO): YES